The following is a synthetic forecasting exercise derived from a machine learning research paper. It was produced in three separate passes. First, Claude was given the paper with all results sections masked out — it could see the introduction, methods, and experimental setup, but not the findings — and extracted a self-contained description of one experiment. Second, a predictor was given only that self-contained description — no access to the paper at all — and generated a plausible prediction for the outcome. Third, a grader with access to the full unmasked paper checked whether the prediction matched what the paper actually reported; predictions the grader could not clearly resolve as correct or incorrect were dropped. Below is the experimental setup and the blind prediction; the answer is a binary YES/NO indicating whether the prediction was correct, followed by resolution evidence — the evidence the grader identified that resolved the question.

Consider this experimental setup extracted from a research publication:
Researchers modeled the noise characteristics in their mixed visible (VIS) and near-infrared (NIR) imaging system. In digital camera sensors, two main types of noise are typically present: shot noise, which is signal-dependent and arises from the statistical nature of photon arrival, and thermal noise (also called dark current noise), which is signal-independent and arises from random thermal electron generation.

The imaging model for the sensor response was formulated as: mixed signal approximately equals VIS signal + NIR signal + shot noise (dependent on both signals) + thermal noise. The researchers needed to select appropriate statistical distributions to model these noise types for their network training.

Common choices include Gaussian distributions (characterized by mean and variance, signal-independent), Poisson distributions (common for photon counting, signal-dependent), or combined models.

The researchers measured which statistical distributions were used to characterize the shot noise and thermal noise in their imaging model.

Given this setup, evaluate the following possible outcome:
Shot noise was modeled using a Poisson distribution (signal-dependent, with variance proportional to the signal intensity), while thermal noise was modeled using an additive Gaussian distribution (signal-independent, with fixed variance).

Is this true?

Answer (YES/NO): YES